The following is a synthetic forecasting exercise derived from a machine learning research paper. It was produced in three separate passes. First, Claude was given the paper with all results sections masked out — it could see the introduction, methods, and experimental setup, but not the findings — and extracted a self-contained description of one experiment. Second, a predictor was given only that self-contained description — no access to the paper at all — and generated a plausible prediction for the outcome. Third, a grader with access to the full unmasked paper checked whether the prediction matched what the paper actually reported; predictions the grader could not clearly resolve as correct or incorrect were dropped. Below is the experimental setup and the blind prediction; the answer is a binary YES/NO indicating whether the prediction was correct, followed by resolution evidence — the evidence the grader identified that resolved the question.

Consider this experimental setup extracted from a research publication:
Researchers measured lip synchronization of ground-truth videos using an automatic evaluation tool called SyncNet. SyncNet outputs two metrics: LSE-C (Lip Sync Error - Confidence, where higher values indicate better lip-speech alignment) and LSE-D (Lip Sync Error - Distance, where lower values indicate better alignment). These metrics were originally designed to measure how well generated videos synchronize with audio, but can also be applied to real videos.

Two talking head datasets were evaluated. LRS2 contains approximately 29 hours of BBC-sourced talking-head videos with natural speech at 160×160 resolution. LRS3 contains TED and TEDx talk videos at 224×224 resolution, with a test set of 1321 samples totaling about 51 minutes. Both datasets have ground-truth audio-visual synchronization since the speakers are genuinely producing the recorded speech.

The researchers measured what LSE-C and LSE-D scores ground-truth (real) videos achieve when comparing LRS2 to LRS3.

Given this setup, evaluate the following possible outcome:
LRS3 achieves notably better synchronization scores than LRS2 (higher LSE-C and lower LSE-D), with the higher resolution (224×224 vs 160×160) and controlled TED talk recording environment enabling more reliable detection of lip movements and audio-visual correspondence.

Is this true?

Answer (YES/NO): NO